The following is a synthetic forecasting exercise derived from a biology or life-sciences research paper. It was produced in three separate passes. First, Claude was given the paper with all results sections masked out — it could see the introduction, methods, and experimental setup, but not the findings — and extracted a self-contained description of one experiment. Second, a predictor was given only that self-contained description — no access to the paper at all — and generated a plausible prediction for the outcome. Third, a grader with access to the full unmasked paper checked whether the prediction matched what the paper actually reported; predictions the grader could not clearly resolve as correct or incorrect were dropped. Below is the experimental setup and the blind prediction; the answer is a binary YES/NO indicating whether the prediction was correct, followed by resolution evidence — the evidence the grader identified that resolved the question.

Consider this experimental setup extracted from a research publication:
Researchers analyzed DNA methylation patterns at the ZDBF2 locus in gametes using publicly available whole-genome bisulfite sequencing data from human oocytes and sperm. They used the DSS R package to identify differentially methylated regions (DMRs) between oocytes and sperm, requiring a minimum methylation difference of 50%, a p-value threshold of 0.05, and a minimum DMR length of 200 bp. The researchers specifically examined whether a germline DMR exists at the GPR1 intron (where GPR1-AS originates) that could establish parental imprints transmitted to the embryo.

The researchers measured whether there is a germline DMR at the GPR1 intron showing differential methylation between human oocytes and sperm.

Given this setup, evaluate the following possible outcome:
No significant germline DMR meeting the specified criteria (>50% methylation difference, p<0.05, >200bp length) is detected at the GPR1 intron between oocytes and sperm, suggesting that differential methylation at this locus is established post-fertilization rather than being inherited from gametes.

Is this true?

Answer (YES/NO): NO